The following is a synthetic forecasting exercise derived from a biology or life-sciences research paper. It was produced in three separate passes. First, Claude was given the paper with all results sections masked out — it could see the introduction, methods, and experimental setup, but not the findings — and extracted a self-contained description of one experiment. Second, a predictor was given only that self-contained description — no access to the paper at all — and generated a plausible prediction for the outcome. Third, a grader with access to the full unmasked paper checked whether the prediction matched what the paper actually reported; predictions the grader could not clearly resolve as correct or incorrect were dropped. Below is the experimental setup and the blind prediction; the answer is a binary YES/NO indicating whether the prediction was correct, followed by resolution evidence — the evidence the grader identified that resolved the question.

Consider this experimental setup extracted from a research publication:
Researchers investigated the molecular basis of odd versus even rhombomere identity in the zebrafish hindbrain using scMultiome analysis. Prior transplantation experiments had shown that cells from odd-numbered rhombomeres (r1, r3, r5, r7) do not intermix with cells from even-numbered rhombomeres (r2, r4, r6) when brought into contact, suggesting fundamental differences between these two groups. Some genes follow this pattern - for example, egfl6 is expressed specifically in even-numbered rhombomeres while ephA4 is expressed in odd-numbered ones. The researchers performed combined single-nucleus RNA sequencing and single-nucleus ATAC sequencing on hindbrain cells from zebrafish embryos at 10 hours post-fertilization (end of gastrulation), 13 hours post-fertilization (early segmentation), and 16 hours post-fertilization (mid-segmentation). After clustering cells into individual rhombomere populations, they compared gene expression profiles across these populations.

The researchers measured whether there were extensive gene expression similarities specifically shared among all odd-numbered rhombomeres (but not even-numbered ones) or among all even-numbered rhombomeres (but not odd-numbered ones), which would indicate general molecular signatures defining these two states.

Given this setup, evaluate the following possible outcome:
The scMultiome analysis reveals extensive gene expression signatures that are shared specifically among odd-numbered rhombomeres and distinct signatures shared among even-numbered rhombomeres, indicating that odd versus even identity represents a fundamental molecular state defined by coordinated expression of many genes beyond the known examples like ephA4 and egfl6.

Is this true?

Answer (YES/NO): NO